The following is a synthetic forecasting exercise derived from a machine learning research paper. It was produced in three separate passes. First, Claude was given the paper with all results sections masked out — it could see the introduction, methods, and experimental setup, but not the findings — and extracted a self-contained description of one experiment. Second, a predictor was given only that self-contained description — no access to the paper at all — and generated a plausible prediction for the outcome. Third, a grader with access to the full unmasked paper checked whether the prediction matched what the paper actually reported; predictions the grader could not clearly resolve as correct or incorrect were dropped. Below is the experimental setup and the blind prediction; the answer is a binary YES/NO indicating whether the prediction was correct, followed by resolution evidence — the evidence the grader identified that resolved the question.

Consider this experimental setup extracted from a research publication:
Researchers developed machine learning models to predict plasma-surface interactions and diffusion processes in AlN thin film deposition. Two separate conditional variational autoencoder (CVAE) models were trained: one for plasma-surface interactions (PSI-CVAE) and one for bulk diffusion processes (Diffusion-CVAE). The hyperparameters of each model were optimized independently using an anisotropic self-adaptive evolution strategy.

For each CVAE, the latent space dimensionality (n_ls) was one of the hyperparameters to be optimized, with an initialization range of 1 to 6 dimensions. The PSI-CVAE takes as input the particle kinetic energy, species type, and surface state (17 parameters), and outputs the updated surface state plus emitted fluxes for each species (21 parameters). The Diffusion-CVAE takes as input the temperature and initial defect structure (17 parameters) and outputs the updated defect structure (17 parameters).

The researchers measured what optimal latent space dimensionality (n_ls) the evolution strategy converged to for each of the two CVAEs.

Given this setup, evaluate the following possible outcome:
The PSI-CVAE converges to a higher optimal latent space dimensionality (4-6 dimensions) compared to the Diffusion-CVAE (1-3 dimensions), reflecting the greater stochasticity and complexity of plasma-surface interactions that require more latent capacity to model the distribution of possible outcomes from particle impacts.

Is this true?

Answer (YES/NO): NO